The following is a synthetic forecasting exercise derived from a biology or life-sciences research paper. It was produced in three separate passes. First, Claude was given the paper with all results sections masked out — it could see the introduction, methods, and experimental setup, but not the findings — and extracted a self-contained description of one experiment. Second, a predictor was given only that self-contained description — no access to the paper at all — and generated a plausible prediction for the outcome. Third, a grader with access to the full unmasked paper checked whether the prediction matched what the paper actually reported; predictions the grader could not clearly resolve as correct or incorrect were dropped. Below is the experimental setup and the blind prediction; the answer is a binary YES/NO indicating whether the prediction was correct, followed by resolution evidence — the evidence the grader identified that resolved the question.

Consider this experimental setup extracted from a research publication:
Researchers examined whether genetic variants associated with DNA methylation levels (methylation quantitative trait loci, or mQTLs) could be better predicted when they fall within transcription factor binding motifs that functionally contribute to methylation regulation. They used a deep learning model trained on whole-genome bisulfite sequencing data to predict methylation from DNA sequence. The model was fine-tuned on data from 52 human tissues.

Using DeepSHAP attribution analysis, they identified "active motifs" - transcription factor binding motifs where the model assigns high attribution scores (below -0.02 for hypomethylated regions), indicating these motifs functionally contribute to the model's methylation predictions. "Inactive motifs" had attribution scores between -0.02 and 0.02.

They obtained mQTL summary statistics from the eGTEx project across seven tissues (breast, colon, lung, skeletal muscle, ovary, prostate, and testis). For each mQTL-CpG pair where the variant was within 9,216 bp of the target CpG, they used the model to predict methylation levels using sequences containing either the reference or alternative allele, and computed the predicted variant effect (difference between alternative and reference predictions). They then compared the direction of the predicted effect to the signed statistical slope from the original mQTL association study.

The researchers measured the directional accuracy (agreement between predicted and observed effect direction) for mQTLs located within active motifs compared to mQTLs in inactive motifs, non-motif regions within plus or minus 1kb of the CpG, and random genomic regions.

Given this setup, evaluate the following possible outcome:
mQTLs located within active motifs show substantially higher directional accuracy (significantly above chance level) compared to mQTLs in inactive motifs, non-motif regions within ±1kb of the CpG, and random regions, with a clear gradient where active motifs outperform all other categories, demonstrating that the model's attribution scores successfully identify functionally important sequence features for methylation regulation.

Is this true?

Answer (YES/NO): YES